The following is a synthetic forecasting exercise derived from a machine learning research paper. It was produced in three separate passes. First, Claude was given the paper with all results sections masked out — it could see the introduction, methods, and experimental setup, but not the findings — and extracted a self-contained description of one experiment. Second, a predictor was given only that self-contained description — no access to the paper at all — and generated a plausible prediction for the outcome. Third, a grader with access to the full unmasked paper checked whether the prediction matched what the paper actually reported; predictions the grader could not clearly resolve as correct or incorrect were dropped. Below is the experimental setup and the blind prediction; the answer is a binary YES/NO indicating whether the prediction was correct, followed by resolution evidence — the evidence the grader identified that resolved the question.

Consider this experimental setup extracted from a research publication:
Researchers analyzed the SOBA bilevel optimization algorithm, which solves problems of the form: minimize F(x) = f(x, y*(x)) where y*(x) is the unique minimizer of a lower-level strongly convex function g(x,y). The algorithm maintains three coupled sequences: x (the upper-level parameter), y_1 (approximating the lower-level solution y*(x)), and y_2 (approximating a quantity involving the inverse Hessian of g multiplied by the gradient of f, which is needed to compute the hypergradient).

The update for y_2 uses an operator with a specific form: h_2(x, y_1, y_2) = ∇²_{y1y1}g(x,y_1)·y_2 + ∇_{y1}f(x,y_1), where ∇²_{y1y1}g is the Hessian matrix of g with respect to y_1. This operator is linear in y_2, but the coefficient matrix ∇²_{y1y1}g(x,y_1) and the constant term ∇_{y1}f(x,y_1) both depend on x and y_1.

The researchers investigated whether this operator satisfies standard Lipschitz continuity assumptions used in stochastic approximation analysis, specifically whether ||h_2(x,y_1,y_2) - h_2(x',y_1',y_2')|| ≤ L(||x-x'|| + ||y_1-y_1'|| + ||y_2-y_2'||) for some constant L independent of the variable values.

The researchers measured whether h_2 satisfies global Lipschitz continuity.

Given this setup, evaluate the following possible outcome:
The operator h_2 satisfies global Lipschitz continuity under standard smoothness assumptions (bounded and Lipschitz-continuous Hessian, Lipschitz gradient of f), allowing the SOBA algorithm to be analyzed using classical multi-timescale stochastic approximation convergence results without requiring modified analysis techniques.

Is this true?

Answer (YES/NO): NO